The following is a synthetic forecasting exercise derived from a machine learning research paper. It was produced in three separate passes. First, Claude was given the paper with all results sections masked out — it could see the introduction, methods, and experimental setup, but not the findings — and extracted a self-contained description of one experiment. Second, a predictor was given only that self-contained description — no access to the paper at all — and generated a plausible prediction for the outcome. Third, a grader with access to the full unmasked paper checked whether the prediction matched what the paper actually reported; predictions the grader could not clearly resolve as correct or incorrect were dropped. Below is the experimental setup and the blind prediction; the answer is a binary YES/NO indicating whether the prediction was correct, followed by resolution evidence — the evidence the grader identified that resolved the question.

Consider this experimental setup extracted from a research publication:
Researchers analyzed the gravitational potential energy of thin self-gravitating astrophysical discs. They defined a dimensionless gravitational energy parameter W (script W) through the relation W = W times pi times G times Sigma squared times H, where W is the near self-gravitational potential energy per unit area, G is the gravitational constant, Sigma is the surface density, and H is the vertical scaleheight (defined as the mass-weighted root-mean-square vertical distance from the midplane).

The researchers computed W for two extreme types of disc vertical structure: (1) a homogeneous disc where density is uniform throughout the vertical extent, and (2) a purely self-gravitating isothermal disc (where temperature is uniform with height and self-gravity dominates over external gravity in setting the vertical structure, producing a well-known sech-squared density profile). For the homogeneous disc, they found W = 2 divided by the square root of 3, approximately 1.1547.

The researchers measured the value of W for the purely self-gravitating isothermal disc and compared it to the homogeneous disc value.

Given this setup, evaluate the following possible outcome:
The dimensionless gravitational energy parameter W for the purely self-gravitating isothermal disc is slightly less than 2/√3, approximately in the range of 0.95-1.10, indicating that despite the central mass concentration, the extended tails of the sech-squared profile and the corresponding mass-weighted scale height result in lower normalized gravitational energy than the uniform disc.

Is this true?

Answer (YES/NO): NO